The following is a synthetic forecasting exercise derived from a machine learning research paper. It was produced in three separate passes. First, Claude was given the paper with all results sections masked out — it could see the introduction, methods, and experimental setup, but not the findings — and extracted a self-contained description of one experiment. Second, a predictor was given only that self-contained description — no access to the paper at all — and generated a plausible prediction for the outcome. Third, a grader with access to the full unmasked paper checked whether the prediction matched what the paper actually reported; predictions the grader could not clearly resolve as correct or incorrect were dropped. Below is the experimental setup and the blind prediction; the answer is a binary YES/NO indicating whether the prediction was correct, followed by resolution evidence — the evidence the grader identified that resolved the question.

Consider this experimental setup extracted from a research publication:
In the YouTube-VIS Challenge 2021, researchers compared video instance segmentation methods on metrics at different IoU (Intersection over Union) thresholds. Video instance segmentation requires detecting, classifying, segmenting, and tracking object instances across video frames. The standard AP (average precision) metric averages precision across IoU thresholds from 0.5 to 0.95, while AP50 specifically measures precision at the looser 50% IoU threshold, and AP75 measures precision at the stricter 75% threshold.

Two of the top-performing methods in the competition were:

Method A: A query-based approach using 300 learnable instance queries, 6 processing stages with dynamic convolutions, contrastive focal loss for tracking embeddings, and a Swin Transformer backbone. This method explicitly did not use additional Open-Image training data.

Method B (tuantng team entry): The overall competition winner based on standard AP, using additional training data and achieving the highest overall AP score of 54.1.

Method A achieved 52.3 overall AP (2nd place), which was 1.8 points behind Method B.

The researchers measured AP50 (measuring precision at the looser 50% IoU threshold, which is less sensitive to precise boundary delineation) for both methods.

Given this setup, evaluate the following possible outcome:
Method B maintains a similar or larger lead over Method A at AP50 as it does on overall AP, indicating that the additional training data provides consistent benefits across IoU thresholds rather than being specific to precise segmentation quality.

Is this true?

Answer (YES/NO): NO